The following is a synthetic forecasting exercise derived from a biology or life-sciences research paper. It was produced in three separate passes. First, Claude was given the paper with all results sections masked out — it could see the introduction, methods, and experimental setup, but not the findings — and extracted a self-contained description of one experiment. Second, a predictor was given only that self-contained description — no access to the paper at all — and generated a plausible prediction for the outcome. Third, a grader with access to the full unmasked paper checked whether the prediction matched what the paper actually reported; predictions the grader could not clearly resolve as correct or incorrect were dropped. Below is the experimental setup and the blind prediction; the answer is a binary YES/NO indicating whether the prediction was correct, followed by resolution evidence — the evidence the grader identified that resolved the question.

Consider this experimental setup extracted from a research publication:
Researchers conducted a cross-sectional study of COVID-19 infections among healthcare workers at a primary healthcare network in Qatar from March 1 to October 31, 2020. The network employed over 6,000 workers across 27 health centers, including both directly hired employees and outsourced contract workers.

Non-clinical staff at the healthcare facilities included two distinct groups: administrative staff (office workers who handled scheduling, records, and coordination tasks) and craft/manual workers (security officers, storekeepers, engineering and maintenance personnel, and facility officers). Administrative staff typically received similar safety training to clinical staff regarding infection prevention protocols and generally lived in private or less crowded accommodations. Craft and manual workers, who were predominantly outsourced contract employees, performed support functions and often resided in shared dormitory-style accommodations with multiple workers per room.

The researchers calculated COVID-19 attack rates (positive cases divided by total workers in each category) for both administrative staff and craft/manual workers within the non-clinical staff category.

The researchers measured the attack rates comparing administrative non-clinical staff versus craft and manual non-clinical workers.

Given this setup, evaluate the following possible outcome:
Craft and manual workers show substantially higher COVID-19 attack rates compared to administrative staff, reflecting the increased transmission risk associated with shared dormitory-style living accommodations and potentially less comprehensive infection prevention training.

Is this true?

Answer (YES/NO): YES